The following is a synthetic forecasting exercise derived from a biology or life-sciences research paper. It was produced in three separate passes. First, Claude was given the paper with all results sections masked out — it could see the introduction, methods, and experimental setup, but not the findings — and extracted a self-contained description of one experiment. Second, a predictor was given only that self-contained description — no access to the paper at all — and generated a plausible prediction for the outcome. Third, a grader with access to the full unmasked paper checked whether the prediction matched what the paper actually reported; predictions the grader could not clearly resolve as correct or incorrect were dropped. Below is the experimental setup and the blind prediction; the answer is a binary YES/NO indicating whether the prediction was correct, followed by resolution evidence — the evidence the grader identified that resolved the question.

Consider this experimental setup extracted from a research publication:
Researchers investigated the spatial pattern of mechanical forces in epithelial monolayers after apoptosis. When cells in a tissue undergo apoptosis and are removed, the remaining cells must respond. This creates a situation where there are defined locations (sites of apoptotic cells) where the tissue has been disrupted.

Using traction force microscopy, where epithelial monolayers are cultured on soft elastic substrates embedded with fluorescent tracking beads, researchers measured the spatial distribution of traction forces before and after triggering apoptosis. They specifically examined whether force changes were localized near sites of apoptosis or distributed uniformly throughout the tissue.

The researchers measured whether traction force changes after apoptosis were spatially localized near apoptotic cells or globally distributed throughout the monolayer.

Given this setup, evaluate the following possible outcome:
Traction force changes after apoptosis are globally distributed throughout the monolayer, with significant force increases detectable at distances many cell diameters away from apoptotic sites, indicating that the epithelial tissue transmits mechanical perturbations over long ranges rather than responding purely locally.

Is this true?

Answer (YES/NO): YES